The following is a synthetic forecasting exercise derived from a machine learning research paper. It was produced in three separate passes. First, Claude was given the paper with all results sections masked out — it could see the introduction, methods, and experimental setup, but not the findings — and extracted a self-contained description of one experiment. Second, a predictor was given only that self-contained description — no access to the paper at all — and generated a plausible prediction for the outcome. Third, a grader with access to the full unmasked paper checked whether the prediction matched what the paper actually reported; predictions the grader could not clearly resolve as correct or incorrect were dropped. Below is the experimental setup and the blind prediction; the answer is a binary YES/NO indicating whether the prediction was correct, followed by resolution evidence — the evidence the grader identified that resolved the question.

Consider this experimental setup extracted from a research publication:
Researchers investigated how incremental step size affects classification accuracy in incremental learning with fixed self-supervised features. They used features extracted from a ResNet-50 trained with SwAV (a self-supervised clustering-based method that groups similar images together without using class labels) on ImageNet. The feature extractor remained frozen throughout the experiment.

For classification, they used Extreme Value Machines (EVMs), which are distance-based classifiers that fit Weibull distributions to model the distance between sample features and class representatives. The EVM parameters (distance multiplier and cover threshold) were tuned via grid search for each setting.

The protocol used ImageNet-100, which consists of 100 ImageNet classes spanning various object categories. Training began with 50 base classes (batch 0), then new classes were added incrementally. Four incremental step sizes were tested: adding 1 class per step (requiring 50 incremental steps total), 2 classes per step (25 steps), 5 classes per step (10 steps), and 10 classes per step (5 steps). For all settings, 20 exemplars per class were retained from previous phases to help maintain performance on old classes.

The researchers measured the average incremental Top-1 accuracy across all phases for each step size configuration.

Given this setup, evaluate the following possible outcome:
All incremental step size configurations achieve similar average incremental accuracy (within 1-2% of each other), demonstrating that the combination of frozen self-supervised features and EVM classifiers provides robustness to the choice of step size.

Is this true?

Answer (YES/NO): NO